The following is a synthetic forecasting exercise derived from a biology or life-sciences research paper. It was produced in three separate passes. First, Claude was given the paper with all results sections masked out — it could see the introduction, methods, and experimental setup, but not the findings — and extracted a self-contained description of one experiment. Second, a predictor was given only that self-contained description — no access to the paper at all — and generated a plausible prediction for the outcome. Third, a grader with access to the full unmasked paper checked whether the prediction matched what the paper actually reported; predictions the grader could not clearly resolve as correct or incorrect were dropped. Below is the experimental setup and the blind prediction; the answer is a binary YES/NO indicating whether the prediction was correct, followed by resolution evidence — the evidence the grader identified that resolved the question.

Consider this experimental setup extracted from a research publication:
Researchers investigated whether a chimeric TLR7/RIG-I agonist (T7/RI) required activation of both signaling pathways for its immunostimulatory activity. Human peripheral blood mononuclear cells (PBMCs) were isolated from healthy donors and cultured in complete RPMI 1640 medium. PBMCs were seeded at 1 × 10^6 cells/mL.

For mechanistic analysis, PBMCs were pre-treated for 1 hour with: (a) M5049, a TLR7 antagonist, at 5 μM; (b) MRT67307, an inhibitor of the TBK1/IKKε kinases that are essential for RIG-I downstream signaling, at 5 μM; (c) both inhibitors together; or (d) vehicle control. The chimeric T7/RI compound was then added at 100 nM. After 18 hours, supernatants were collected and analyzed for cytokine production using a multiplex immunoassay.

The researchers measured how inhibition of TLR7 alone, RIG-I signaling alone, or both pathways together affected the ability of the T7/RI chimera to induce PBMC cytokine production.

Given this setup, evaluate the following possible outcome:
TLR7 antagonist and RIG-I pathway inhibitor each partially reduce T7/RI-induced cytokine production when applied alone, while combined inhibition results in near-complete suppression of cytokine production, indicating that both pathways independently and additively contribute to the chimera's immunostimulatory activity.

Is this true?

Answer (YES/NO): YES